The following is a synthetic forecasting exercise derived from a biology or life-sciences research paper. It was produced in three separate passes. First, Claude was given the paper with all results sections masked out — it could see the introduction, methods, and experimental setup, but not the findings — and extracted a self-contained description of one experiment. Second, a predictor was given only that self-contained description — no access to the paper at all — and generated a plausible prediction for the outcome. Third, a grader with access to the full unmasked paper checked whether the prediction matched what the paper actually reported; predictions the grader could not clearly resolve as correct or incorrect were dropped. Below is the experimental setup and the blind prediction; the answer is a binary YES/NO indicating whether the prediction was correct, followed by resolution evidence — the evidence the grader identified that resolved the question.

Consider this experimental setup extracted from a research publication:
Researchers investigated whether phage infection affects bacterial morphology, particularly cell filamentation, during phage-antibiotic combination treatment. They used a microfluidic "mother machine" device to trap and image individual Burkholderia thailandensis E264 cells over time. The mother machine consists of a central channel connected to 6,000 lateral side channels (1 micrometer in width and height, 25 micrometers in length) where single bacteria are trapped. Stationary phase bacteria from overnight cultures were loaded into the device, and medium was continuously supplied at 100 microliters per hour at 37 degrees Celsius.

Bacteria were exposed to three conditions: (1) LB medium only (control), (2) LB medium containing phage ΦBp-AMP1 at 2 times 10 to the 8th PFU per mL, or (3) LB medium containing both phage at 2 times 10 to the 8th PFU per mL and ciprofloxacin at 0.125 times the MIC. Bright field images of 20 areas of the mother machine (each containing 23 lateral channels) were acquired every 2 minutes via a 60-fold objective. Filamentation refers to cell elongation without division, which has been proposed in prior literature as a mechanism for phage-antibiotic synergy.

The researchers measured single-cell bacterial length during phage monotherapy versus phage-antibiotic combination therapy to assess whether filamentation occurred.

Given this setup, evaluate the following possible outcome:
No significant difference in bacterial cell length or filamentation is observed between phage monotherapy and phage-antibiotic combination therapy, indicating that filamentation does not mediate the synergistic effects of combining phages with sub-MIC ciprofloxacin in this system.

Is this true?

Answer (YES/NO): YES